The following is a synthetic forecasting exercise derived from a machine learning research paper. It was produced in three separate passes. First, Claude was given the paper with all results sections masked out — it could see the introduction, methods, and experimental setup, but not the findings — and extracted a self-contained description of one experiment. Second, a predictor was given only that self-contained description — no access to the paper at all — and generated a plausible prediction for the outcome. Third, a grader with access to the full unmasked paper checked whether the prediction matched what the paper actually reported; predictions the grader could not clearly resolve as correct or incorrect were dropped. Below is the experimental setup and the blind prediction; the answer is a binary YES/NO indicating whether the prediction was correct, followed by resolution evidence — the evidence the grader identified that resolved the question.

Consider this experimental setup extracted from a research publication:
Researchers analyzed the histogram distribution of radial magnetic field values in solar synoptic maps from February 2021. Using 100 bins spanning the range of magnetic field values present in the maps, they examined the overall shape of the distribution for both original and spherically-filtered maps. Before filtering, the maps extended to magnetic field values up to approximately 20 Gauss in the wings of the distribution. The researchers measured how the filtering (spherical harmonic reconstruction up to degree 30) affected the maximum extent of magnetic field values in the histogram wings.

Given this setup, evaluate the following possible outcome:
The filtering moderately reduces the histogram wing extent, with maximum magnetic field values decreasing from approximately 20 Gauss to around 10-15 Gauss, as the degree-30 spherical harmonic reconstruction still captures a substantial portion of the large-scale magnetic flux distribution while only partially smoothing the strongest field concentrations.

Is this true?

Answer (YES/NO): YES